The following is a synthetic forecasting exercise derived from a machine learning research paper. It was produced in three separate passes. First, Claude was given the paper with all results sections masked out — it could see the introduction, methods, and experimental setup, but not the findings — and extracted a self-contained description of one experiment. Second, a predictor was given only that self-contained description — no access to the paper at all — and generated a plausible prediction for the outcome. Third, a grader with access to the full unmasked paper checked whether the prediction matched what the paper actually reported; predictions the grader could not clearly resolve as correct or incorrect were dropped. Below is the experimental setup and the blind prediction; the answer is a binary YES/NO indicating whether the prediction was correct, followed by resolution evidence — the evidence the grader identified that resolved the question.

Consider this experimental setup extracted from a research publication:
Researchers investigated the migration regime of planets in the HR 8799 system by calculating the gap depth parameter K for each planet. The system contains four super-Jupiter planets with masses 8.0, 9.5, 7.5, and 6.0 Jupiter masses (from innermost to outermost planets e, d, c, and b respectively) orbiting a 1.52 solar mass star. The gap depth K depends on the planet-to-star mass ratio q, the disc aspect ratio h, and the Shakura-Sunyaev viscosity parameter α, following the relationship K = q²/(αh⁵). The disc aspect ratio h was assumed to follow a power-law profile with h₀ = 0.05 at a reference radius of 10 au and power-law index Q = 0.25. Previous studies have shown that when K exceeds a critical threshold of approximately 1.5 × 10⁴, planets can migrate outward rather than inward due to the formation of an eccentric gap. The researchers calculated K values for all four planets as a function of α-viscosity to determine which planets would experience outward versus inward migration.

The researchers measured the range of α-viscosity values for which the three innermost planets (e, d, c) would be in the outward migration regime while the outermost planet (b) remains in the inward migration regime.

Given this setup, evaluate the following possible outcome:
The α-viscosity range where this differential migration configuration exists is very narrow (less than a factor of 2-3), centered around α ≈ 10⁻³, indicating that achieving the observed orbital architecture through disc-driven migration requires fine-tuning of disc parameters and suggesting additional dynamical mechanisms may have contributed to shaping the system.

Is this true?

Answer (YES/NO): NO